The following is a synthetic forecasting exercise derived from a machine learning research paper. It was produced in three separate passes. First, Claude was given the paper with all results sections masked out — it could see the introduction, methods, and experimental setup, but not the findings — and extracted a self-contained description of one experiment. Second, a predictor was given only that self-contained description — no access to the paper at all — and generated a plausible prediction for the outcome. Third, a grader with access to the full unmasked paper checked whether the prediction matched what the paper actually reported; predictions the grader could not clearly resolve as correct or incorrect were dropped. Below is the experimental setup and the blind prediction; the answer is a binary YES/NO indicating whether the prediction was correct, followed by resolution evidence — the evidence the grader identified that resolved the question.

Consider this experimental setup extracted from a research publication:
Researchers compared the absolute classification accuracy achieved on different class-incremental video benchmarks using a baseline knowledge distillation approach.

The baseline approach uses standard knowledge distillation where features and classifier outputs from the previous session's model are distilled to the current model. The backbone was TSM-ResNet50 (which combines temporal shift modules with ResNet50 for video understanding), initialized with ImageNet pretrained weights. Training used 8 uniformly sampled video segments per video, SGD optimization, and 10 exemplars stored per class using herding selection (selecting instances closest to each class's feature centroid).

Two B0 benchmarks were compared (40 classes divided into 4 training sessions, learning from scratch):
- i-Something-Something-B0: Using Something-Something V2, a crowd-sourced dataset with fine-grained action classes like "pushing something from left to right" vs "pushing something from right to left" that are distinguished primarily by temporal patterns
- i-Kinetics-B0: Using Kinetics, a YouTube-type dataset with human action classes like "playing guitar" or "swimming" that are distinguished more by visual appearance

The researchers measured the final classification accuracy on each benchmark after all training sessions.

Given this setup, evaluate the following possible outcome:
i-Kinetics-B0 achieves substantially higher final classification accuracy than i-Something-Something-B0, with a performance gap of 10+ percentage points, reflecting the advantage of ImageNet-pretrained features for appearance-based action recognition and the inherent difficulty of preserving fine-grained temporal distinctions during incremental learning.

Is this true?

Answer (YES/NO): YES